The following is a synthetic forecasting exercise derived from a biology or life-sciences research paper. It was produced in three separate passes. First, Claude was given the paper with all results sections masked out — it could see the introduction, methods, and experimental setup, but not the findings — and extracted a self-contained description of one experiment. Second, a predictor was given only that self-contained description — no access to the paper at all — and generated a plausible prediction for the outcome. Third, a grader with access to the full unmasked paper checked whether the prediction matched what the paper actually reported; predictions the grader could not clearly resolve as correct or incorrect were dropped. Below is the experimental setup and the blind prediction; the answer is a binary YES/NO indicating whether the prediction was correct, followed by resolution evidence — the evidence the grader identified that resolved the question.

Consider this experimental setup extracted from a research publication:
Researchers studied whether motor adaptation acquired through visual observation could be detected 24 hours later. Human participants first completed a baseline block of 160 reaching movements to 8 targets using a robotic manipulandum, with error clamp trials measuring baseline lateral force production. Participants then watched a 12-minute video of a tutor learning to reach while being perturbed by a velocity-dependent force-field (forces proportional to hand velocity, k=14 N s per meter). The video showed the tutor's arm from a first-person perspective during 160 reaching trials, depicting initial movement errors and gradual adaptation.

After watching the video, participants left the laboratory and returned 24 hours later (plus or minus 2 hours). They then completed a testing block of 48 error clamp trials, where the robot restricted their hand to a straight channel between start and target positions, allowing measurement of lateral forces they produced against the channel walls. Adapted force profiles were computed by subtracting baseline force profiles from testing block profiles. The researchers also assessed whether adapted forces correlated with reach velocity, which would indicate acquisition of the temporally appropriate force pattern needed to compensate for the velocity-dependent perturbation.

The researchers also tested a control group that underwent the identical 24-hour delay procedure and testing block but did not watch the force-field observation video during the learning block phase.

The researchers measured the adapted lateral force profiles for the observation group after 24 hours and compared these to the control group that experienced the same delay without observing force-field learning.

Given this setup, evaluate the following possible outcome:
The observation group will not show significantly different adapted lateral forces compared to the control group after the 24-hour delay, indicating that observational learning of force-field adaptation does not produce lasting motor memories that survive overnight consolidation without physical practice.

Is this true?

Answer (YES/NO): YES